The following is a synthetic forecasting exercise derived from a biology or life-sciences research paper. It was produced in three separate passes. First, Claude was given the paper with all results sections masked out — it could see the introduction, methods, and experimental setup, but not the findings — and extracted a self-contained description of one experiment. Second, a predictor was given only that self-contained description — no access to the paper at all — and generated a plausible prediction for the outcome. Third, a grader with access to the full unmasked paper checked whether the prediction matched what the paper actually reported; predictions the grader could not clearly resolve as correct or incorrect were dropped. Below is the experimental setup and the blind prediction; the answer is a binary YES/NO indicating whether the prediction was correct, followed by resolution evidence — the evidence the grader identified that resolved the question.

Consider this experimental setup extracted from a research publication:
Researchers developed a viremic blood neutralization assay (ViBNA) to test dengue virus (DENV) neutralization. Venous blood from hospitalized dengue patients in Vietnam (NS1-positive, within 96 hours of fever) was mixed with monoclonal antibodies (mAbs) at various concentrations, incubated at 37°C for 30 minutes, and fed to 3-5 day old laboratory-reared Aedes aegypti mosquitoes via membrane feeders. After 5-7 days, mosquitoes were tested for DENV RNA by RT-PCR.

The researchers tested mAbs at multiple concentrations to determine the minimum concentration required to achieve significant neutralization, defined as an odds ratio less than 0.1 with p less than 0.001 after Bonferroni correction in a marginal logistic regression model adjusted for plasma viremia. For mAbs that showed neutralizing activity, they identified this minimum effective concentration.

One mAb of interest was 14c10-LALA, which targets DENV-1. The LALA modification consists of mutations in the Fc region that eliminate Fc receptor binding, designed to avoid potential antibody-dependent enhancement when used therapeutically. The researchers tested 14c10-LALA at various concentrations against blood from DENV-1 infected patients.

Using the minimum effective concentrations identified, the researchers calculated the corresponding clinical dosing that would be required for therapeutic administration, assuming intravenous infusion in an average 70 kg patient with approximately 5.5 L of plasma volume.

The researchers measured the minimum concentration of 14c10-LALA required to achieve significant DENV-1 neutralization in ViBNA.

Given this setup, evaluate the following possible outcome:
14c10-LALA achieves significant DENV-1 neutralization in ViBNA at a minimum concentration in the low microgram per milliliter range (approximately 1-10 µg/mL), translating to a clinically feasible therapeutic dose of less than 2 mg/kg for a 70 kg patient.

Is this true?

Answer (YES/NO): NO